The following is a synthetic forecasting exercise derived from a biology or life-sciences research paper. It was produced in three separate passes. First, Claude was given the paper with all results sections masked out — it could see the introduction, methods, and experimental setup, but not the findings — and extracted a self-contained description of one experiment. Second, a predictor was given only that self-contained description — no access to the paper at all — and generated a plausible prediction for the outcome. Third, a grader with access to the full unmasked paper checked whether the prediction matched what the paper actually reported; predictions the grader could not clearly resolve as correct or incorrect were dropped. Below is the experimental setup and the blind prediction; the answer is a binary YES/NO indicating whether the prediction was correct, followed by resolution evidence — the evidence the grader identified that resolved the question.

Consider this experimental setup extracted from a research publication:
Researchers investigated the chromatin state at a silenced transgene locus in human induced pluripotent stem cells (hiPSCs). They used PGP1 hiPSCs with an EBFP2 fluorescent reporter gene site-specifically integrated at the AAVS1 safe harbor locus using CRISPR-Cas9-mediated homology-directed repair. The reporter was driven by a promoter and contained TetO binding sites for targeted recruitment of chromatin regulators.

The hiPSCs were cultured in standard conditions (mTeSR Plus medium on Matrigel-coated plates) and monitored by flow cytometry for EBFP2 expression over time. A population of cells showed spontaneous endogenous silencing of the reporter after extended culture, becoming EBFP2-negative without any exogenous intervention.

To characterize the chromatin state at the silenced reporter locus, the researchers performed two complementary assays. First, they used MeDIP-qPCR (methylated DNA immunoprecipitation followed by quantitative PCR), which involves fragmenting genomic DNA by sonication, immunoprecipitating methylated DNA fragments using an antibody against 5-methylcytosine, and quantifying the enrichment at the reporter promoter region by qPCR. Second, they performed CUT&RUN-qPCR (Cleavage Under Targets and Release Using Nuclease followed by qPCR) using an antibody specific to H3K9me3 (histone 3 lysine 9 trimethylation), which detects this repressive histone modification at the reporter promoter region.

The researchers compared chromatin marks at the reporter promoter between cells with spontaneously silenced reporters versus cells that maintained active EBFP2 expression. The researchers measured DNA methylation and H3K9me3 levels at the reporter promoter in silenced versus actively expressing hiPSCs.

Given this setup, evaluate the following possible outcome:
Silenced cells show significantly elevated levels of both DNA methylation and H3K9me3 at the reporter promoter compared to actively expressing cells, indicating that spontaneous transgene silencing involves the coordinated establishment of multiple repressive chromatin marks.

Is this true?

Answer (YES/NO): YES